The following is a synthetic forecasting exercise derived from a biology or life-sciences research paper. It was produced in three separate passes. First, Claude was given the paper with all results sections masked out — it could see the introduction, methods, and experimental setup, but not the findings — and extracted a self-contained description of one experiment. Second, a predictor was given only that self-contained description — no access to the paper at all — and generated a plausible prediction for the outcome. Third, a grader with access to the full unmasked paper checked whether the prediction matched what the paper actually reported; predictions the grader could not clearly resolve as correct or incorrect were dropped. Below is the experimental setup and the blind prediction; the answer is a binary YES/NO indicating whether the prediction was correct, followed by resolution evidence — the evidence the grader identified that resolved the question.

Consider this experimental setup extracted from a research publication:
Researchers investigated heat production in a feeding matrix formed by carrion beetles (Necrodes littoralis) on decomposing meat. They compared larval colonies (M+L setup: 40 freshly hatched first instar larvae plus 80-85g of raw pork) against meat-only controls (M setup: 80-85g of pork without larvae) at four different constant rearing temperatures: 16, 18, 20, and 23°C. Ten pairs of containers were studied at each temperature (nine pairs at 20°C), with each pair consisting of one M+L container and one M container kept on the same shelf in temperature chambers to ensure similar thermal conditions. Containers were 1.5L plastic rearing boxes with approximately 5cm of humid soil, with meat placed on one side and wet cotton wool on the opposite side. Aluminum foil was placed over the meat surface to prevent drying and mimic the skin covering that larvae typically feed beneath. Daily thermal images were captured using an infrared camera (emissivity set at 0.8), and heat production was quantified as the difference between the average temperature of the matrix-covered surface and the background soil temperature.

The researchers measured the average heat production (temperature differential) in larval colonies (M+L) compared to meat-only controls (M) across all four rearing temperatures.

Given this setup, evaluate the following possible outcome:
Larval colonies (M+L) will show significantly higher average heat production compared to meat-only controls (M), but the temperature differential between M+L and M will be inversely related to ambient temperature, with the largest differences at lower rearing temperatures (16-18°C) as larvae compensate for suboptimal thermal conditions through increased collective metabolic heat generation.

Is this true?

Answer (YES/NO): NO